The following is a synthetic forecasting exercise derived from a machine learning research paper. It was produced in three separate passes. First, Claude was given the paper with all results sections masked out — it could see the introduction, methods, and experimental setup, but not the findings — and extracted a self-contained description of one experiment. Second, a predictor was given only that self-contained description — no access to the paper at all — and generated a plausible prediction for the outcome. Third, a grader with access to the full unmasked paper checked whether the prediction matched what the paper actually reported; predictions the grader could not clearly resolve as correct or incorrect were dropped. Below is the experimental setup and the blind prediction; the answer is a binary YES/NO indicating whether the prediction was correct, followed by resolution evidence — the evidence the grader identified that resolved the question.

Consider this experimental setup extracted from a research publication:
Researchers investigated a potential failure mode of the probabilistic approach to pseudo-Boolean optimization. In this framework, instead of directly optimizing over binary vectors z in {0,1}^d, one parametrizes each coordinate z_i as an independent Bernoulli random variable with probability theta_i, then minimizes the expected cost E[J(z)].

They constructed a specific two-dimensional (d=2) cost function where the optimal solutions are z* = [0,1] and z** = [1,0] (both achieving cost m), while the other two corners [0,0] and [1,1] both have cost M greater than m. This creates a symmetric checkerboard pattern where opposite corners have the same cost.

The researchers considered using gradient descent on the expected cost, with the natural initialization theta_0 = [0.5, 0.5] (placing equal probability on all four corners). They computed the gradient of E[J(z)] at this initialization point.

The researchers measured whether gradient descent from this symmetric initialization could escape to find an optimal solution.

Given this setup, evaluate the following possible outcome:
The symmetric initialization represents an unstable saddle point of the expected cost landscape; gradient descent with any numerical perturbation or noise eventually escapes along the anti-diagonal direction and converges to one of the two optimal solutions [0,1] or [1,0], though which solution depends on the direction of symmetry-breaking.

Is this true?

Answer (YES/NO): NO